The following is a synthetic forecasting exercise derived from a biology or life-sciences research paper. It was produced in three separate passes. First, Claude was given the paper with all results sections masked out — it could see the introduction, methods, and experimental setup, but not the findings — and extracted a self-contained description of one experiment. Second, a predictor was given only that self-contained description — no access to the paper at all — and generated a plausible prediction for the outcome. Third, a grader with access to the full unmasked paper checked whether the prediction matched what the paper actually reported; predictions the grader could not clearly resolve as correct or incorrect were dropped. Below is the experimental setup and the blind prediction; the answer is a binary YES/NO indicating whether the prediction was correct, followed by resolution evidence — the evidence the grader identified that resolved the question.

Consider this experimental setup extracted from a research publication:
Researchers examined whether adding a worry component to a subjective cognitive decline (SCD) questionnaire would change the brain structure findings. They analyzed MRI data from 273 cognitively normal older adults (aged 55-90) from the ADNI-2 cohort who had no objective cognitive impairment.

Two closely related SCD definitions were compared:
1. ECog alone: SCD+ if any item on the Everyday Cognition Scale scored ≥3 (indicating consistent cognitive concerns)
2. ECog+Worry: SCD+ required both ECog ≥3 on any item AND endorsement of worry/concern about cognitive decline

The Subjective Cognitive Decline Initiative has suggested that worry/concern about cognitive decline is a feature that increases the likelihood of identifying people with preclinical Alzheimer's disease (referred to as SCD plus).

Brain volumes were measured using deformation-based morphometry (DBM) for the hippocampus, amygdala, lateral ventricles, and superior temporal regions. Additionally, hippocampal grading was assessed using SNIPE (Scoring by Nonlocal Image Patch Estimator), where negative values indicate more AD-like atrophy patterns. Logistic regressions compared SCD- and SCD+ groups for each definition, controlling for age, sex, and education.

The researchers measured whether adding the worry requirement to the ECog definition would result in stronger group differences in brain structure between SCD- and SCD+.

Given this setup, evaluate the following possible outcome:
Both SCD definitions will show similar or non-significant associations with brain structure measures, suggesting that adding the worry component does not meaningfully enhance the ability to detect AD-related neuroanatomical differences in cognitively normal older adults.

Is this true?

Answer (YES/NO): NO